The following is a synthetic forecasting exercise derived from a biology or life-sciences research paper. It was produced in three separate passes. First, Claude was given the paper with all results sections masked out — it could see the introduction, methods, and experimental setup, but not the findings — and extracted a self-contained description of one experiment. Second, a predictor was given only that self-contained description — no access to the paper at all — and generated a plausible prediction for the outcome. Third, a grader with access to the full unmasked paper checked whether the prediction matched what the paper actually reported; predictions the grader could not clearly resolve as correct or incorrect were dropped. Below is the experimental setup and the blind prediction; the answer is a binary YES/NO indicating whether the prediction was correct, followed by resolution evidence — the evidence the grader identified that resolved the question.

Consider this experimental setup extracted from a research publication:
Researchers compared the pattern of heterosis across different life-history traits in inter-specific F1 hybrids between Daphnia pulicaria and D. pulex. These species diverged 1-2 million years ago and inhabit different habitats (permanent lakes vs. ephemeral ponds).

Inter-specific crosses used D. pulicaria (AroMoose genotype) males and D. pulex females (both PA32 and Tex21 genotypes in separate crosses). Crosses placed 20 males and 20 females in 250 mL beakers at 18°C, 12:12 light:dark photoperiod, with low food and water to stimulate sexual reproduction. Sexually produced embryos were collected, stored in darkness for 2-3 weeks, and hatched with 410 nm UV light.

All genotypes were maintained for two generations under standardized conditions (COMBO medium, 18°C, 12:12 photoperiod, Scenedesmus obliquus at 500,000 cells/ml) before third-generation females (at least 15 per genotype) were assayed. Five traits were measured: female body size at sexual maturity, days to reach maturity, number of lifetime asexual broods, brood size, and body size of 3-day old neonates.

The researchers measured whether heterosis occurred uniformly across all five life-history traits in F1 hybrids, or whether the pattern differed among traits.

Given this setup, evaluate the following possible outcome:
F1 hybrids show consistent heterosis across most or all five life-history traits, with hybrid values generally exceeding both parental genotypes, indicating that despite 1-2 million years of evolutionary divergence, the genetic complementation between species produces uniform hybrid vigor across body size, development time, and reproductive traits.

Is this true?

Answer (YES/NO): NO